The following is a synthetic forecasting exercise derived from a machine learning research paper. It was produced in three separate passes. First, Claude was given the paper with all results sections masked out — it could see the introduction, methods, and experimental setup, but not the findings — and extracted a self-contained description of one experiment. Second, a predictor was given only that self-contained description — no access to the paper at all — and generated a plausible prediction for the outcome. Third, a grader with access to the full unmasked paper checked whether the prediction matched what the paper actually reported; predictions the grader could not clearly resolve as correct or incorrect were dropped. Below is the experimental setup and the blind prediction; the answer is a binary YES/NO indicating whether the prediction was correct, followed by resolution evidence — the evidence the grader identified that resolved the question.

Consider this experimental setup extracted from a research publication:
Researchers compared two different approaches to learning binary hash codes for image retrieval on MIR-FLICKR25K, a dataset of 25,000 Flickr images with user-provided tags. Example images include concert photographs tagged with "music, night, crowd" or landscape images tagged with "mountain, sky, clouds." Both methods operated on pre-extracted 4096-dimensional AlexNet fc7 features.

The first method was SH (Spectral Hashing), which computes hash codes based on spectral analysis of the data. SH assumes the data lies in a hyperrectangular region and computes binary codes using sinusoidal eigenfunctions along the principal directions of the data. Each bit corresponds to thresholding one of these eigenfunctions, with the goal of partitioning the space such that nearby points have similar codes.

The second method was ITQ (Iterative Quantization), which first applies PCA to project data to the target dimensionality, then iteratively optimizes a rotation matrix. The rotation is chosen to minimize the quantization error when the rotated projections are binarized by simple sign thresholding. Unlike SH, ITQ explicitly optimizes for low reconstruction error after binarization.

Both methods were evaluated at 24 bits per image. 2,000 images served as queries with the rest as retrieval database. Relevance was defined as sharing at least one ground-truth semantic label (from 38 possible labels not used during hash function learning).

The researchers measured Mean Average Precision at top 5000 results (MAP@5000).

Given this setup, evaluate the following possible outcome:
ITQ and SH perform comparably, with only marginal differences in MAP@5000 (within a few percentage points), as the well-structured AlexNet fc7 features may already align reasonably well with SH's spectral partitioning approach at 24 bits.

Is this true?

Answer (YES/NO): YES